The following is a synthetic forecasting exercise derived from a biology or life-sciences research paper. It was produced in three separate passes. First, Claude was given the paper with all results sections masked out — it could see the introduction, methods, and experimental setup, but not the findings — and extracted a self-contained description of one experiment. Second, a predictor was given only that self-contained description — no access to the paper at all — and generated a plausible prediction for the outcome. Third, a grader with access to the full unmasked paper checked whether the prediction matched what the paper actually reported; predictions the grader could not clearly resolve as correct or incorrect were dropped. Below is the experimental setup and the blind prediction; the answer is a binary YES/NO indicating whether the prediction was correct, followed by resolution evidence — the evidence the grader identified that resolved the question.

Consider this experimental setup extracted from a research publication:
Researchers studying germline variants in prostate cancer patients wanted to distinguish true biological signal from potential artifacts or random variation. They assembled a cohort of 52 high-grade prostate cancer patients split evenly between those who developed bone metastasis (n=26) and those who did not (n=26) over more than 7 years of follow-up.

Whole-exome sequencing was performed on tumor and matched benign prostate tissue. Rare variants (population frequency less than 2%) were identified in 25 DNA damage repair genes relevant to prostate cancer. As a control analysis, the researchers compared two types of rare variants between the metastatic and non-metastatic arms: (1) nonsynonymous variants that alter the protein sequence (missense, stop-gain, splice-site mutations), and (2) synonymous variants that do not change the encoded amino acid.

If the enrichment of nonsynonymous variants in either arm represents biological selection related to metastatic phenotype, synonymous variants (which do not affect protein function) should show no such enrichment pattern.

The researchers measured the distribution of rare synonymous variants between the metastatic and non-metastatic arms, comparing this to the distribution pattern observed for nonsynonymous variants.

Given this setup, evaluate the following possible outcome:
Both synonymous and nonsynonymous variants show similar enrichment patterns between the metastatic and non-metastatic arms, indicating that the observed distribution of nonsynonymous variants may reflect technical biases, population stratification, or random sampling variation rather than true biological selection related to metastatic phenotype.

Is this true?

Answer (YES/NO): NO